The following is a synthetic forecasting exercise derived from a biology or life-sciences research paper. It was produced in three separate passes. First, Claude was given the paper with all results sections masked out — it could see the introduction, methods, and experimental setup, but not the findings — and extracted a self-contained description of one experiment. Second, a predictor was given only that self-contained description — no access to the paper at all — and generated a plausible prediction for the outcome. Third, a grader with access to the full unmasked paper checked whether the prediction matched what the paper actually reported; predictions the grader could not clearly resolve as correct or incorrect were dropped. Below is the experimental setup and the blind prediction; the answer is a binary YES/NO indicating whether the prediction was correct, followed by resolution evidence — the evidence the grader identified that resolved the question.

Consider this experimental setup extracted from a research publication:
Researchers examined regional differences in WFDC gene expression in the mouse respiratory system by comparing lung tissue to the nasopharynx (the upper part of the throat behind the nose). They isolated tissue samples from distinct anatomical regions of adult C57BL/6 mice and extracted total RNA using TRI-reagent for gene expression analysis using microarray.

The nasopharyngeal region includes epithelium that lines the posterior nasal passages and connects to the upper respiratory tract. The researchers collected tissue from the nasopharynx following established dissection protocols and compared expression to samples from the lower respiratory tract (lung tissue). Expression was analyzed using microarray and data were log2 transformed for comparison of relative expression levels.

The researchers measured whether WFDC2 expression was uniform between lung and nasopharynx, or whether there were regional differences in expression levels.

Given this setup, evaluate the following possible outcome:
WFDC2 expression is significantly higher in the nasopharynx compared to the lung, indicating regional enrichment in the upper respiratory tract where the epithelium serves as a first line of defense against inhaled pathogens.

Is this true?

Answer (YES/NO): YES